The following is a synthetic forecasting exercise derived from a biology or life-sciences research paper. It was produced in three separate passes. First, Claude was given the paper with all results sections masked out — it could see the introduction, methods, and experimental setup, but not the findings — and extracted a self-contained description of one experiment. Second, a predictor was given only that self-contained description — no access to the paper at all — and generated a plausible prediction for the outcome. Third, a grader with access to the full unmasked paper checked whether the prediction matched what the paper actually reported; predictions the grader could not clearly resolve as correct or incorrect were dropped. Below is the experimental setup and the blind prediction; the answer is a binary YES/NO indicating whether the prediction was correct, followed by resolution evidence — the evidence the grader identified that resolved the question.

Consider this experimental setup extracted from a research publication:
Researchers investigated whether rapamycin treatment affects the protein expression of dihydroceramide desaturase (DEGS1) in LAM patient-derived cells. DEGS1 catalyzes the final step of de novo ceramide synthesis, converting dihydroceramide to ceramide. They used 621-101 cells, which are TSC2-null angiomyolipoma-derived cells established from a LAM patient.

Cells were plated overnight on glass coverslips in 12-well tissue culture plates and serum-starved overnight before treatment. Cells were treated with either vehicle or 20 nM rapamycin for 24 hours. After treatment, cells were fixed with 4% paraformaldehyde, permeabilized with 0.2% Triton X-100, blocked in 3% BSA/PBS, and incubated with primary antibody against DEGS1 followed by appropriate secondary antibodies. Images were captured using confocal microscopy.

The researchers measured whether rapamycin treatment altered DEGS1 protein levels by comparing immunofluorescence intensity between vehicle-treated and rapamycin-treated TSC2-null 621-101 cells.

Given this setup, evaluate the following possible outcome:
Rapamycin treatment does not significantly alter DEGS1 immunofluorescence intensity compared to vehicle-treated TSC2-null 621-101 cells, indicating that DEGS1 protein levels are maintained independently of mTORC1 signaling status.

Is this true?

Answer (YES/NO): YES